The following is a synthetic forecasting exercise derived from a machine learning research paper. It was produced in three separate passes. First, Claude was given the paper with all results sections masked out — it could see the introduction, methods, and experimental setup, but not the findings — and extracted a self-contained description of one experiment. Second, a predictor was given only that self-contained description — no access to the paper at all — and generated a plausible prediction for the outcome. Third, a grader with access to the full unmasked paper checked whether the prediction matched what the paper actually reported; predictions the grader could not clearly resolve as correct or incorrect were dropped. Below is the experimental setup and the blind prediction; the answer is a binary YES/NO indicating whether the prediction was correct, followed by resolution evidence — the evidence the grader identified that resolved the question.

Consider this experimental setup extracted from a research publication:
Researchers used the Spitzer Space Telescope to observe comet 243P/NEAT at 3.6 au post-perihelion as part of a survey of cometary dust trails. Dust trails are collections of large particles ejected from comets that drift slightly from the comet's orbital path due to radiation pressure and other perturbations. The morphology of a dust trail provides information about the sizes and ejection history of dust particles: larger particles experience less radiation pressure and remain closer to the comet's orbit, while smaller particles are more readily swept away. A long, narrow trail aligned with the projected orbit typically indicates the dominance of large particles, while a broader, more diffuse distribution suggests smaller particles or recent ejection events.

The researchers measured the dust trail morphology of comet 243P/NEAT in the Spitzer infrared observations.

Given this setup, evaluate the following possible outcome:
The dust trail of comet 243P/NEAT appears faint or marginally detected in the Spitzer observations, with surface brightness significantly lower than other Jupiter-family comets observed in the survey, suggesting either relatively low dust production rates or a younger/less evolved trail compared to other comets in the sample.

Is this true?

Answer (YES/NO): NO